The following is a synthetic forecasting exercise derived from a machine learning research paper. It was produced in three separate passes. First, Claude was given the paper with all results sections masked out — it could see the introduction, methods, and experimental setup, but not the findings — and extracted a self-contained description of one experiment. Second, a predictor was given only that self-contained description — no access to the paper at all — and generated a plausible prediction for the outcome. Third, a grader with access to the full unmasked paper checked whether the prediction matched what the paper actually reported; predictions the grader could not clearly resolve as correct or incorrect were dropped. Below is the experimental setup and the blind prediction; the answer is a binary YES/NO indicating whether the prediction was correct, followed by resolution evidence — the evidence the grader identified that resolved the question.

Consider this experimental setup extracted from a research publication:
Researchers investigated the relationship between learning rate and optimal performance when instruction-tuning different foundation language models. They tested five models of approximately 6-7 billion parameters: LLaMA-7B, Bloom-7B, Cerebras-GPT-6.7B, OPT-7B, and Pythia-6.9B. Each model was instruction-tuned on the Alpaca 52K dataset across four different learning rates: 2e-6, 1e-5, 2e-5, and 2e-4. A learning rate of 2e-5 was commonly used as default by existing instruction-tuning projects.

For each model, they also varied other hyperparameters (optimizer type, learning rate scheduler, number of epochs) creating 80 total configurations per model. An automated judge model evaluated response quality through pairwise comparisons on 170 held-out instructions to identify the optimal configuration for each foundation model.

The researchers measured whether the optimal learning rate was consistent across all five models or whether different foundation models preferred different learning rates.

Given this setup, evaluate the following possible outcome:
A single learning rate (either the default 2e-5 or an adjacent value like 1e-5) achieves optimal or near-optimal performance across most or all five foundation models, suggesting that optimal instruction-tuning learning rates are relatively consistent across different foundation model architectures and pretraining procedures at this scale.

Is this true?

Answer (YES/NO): NO